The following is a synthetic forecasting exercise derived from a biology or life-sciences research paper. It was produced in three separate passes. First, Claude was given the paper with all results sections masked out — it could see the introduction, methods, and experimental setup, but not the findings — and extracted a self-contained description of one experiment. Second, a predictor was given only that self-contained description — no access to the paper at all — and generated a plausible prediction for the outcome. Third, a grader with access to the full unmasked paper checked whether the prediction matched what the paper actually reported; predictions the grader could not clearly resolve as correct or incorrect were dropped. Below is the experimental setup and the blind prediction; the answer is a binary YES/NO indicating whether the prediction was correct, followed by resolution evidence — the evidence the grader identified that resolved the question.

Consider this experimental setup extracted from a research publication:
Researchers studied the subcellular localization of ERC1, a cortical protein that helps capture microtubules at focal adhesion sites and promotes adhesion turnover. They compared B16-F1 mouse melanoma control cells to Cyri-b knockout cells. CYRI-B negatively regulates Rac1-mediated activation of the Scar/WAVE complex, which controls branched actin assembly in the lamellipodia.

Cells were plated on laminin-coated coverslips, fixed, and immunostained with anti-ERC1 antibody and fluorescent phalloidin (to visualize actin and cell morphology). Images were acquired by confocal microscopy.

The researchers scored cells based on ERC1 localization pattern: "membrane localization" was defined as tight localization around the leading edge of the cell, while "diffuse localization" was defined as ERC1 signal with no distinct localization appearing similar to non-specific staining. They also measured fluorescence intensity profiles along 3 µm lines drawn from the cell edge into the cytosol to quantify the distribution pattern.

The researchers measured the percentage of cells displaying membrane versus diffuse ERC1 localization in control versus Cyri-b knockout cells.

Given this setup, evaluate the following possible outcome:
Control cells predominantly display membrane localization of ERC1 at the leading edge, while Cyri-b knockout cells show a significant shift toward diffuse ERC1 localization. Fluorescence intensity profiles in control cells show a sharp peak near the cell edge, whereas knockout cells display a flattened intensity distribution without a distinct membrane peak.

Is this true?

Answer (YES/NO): YES